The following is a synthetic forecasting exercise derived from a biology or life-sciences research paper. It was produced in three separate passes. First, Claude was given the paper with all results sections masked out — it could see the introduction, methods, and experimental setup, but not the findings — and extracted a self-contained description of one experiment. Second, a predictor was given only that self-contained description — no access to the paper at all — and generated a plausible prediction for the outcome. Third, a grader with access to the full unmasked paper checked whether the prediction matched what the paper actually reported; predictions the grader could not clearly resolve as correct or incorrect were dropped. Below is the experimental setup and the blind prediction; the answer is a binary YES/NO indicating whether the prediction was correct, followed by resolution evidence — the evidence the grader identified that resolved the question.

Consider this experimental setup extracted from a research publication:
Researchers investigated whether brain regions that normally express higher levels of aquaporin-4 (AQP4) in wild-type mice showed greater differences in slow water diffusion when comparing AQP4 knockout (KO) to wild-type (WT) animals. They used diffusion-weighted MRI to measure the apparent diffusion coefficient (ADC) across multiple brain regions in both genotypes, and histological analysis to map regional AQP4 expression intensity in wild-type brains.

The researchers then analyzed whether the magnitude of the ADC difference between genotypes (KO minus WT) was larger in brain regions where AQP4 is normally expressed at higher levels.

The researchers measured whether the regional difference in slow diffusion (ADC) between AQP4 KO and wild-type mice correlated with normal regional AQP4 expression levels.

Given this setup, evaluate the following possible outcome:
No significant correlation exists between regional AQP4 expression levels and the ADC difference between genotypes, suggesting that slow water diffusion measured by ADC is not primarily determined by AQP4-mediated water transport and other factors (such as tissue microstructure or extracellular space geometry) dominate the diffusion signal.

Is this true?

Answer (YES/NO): NO